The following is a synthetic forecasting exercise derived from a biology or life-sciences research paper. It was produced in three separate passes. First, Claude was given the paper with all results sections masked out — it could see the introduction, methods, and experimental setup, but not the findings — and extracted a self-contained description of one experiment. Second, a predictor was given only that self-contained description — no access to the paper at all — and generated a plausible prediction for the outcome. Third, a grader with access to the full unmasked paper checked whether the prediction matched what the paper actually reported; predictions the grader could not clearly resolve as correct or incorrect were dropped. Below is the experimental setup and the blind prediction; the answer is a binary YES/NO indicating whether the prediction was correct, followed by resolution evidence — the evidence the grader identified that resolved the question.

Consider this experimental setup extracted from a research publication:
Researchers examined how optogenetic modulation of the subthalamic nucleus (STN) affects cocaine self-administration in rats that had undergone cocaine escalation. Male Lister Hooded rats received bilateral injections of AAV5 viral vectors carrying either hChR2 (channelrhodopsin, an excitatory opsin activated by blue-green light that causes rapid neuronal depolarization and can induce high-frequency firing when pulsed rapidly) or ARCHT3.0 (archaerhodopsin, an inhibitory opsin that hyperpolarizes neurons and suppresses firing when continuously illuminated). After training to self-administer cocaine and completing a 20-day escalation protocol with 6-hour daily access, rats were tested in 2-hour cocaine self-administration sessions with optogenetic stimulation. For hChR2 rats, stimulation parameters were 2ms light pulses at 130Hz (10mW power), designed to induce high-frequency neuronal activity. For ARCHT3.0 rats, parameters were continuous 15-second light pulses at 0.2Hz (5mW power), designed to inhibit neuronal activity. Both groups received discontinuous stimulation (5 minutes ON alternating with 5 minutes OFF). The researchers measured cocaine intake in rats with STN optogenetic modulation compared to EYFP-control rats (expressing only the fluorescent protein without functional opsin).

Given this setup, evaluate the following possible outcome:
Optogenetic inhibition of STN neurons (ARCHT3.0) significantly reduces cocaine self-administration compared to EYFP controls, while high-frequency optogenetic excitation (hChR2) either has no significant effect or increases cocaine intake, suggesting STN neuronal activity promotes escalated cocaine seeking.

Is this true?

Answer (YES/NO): NO